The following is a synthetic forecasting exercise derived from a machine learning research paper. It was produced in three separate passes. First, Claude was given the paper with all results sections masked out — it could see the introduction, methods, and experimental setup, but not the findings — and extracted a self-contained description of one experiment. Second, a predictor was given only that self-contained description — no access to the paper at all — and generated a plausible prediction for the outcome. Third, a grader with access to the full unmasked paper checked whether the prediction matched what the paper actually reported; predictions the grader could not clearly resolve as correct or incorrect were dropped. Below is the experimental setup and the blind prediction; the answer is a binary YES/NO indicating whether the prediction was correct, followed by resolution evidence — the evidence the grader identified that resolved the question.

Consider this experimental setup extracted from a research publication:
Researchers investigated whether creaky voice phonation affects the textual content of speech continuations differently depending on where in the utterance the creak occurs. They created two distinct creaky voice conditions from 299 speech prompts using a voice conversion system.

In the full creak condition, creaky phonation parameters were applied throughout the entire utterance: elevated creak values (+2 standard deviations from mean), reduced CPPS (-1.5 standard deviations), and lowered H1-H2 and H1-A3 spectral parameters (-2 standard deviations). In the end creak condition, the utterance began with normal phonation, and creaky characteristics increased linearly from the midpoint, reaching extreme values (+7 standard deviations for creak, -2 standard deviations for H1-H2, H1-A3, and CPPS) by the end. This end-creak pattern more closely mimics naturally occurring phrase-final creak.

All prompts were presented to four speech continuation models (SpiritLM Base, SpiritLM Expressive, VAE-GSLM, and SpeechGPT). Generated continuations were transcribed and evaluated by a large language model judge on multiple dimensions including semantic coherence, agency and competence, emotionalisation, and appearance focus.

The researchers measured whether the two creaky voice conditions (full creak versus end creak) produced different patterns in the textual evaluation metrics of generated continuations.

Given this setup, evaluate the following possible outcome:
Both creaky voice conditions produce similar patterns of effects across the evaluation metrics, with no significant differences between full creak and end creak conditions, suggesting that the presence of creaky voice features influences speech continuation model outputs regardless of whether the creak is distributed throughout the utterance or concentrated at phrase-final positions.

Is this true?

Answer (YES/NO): NO